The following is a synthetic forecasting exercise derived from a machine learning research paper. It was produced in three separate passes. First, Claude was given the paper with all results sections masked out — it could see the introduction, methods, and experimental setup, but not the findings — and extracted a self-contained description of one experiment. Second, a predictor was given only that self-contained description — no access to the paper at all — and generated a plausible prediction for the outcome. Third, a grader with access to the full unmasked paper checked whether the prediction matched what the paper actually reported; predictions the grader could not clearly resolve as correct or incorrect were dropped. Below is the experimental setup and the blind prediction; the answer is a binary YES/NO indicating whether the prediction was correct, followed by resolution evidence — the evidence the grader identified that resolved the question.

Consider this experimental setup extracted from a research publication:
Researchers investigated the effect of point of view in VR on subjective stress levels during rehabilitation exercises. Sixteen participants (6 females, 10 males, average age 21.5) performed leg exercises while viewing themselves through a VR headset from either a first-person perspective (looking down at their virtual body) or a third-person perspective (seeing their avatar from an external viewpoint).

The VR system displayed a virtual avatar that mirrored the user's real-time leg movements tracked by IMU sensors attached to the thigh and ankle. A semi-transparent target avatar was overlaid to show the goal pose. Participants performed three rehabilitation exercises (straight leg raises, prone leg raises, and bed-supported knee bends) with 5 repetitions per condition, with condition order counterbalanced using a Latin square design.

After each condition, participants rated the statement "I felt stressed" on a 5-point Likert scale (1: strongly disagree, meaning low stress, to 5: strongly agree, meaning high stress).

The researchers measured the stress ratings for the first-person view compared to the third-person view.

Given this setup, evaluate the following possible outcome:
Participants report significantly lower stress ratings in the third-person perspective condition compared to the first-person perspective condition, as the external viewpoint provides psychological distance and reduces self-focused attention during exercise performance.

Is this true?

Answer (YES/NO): NO